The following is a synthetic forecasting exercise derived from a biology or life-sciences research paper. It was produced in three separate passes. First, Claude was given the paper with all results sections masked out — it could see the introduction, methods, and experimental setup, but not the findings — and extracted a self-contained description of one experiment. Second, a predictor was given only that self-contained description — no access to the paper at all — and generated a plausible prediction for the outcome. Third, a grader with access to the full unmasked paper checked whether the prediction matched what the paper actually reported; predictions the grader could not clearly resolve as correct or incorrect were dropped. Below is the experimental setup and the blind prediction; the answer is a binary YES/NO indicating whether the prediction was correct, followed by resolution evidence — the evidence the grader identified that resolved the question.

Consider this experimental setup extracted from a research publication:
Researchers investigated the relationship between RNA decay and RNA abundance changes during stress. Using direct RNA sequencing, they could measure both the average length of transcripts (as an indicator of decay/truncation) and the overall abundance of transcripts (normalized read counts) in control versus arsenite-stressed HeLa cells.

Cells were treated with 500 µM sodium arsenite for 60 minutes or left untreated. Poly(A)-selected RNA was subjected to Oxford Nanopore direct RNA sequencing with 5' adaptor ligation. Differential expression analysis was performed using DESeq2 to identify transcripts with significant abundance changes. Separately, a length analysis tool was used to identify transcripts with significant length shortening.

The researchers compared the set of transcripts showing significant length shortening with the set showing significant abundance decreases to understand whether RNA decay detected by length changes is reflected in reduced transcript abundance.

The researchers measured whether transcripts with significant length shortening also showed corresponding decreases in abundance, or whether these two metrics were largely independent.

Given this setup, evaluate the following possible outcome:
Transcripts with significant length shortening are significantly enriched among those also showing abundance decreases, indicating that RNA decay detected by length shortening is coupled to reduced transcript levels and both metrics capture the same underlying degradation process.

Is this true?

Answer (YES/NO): NO